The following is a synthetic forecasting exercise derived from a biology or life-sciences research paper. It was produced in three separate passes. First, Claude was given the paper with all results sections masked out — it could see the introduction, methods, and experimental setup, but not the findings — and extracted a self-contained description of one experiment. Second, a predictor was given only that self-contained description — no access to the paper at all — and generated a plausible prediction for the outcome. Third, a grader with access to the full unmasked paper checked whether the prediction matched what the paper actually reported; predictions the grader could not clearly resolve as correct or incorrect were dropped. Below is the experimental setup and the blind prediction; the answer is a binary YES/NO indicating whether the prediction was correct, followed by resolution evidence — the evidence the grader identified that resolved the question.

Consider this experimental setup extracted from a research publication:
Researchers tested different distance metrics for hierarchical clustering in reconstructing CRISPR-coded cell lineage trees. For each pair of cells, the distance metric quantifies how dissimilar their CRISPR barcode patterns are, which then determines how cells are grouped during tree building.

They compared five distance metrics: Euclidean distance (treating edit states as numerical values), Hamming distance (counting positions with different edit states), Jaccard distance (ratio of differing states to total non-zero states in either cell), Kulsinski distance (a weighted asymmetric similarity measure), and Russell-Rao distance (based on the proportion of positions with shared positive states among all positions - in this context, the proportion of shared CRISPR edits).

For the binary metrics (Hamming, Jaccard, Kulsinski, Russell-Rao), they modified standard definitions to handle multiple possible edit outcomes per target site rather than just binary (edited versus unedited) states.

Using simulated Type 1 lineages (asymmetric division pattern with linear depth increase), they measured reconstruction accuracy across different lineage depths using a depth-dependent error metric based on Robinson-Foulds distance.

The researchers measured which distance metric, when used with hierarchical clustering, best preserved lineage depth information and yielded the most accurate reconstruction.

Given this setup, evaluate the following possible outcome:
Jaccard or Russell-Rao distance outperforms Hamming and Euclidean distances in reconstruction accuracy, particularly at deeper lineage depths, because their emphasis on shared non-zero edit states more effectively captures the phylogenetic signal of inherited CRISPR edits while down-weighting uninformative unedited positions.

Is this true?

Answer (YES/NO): NO